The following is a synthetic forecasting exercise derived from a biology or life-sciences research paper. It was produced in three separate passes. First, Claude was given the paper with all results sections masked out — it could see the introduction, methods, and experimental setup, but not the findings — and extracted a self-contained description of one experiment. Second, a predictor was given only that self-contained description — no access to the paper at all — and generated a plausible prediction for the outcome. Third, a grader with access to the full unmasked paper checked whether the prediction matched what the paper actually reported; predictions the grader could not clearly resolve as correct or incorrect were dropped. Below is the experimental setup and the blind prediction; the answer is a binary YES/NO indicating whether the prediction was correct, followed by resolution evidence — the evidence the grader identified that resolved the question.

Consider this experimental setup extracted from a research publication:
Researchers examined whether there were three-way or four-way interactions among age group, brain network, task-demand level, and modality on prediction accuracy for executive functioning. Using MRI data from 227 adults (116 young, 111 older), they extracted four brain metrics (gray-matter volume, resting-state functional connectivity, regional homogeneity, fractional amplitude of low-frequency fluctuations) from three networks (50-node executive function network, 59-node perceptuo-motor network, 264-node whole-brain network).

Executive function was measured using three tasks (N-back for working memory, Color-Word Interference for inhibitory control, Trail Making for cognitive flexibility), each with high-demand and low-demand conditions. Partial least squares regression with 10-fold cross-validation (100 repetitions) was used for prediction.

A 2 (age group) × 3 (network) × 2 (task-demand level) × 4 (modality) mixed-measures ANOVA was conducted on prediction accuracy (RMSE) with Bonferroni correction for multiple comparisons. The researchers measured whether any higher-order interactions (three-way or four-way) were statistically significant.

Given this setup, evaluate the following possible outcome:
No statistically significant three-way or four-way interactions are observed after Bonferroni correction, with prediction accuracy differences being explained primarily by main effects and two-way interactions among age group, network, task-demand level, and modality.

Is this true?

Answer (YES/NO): NO